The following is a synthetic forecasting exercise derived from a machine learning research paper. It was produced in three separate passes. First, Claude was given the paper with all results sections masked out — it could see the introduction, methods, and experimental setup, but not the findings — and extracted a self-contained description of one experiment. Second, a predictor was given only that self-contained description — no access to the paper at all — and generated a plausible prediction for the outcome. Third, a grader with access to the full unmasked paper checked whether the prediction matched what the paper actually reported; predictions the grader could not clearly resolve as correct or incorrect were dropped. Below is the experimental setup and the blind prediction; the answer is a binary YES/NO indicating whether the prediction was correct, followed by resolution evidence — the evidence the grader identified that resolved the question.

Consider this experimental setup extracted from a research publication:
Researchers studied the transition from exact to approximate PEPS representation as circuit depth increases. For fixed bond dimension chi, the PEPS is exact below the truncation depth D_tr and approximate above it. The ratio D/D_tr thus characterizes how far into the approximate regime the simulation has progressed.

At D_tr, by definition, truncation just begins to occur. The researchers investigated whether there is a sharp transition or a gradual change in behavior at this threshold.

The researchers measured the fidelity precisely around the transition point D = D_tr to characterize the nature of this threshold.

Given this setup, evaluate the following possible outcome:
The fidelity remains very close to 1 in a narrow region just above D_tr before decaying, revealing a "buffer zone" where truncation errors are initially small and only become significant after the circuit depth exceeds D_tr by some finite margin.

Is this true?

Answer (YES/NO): NO